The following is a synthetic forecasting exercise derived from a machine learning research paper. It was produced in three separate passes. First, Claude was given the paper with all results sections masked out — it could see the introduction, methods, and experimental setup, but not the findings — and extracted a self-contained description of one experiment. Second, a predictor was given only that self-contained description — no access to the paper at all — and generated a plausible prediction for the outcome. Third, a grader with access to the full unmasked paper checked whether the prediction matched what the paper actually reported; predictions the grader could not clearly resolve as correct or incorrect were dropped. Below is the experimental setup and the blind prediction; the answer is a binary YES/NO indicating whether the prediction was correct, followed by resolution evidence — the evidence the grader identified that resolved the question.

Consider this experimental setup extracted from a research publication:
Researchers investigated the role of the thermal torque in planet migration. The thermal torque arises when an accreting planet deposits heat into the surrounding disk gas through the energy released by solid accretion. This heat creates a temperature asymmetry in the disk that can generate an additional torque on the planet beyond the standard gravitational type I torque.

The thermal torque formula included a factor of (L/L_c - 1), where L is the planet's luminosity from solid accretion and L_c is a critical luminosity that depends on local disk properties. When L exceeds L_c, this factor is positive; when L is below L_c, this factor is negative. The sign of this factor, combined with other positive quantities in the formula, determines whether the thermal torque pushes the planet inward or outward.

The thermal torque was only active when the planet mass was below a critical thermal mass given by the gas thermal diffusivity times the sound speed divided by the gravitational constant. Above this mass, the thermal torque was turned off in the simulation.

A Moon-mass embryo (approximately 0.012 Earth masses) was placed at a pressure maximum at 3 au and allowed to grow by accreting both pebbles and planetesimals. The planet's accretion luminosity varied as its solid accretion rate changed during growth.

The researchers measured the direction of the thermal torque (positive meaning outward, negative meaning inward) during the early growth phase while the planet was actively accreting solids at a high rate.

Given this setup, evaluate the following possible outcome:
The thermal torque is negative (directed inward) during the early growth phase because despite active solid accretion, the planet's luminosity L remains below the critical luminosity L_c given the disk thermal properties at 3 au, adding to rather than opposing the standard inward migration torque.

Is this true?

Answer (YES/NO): NO